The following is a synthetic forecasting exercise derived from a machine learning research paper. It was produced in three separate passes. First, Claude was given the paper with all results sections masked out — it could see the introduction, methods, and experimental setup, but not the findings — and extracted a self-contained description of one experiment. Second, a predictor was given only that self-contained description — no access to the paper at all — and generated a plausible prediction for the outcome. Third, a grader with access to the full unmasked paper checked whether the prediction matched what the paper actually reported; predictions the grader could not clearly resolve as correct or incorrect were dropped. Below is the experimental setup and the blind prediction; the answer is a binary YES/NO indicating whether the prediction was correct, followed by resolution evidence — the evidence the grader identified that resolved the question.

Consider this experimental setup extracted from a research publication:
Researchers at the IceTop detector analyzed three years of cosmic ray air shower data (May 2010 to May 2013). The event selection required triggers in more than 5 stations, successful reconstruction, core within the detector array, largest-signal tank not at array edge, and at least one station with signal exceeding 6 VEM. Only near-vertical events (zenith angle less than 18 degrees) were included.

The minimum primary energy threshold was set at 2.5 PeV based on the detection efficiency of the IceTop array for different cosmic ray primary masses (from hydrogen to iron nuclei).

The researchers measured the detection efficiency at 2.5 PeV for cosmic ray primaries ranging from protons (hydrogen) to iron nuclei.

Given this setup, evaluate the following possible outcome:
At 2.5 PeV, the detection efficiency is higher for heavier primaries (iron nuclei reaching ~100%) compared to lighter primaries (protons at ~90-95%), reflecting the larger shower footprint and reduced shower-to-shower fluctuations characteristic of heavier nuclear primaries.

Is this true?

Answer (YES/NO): NO